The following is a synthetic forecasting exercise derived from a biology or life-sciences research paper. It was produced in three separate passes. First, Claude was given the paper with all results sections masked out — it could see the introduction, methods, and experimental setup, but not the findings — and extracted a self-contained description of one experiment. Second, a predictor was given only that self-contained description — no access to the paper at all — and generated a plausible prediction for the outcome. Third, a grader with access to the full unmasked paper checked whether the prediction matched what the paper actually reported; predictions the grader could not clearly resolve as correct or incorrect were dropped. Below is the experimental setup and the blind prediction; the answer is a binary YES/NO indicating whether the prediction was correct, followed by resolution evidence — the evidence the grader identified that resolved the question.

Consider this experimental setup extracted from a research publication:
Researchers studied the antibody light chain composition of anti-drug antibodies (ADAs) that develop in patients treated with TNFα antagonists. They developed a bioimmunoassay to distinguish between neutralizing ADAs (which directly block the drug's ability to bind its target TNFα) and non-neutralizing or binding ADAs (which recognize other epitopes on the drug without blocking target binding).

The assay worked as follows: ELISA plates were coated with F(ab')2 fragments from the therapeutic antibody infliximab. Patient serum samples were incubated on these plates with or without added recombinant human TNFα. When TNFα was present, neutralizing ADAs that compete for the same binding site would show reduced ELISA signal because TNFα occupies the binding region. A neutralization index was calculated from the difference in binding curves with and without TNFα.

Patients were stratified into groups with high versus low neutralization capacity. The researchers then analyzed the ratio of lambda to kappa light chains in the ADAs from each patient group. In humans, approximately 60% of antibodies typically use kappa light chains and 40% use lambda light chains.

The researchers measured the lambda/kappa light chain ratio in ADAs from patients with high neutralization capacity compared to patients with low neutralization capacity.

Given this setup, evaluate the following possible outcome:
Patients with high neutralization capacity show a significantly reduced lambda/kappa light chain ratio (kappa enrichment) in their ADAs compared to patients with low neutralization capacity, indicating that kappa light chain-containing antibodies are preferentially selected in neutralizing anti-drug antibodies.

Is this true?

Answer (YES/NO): NO